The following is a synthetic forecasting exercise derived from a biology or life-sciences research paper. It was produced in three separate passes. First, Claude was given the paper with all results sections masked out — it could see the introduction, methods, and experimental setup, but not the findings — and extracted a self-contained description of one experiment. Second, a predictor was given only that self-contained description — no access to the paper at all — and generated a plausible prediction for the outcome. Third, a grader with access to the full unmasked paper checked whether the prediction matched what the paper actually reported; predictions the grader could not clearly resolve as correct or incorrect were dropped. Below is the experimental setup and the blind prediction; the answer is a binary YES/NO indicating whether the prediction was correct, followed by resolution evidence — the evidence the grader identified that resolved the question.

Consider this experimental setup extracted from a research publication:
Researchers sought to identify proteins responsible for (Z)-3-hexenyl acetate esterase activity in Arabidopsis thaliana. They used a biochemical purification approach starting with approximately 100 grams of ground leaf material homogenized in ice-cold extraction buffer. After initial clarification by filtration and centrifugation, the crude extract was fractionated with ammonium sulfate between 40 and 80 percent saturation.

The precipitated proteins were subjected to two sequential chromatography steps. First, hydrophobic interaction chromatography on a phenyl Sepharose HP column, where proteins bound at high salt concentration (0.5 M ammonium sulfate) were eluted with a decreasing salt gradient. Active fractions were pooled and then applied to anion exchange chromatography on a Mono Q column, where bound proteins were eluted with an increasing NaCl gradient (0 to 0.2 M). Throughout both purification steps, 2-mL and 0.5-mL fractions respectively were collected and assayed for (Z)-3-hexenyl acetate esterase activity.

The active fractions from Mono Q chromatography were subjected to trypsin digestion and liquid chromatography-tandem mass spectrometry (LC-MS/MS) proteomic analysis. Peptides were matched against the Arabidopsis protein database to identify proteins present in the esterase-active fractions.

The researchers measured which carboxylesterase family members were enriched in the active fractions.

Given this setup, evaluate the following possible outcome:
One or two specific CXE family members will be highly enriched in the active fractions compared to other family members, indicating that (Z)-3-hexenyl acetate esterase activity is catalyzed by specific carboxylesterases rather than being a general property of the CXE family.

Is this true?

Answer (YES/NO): YES